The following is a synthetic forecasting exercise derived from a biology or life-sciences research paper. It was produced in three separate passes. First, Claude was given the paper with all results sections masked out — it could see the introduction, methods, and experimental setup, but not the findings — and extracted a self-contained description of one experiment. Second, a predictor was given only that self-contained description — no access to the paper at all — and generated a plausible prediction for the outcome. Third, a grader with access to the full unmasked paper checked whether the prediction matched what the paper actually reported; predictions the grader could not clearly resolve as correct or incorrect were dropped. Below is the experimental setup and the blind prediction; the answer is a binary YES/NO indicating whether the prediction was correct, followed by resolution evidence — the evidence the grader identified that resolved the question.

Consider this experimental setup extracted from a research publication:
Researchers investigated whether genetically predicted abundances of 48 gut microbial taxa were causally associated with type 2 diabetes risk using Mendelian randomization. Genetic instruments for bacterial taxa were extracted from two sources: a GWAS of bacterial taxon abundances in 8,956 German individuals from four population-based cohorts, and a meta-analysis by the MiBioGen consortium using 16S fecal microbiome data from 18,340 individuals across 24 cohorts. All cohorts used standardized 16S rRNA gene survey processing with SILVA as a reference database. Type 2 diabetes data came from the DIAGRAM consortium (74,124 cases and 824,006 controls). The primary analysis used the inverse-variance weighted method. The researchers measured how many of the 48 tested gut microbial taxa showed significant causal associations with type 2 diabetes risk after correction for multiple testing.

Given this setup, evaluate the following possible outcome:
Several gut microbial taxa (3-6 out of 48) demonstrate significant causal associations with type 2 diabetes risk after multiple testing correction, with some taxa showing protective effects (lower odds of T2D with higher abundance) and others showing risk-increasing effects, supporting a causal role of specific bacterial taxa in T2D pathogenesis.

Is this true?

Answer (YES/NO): NO